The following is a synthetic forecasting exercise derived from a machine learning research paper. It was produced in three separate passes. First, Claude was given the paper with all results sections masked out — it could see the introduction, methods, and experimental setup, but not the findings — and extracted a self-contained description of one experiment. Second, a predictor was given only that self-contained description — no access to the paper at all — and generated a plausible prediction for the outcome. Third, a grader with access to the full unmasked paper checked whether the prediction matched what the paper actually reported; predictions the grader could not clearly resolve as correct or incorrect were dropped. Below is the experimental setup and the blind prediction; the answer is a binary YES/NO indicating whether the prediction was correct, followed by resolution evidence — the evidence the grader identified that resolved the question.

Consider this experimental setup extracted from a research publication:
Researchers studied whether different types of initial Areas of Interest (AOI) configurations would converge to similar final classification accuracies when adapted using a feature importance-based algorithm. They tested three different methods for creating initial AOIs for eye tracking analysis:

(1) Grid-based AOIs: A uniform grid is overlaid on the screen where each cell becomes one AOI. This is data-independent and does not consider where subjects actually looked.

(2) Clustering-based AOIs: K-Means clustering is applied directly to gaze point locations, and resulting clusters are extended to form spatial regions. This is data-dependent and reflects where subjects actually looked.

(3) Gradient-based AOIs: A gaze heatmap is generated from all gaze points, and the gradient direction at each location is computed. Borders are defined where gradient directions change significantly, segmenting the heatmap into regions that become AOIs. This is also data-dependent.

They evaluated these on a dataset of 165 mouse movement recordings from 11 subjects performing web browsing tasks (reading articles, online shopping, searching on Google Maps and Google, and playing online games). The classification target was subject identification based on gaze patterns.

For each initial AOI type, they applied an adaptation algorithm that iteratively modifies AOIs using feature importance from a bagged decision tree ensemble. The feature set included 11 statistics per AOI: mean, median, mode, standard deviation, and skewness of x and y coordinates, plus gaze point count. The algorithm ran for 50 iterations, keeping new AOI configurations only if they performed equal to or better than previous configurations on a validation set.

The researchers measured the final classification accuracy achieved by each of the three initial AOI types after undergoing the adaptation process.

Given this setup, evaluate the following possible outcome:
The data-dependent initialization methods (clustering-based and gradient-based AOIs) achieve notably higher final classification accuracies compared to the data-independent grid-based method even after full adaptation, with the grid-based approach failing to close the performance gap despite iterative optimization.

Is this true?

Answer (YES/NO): NO